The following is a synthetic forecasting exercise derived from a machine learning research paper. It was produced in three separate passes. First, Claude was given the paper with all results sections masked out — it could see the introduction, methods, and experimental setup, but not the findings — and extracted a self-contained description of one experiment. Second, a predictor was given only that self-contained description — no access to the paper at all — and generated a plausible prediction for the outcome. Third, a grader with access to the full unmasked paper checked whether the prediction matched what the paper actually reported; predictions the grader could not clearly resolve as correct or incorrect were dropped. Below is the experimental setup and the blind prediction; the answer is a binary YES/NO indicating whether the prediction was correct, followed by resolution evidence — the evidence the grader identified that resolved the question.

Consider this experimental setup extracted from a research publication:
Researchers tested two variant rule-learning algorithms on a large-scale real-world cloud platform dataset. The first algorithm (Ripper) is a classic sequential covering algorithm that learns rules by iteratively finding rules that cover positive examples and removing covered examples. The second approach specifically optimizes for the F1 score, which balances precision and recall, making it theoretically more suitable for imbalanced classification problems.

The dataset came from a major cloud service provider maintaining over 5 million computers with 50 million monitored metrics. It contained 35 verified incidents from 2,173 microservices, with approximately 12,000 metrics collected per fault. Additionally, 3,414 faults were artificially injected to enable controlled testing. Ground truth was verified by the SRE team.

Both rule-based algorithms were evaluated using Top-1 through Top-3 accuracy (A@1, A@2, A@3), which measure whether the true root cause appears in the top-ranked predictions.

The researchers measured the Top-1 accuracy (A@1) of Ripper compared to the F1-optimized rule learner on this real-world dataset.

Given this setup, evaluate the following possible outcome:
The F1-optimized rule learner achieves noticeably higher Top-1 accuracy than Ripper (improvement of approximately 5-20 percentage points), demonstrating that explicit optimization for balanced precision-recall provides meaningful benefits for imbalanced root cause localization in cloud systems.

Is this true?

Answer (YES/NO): YES